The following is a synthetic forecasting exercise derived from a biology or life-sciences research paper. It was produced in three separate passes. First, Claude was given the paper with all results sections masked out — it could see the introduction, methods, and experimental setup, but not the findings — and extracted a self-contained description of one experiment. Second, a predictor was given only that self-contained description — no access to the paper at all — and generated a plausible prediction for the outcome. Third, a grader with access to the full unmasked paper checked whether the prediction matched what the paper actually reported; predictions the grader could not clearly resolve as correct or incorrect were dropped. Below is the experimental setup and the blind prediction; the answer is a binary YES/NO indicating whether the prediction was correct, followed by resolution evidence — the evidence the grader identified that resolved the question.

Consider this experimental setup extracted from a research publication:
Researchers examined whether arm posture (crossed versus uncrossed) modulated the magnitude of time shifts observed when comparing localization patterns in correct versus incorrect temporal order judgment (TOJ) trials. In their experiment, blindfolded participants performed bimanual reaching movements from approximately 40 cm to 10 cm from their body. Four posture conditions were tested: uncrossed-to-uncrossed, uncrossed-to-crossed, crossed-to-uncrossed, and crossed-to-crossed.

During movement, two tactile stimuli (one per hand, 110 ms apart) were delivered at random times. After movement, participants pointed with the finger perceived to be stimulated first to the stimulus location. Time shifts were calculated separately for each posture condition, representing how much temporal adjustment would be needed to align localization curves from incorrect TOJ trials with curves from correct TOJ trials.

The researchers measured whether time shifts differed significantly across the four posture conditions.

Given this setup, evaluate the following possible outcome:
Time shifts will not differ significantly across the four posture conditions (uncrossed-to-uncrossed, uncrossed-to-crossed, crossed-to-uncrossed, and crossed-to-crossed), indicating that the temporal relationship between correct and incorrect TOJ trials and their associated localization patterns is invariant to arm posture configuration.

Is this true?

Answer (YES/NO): YES